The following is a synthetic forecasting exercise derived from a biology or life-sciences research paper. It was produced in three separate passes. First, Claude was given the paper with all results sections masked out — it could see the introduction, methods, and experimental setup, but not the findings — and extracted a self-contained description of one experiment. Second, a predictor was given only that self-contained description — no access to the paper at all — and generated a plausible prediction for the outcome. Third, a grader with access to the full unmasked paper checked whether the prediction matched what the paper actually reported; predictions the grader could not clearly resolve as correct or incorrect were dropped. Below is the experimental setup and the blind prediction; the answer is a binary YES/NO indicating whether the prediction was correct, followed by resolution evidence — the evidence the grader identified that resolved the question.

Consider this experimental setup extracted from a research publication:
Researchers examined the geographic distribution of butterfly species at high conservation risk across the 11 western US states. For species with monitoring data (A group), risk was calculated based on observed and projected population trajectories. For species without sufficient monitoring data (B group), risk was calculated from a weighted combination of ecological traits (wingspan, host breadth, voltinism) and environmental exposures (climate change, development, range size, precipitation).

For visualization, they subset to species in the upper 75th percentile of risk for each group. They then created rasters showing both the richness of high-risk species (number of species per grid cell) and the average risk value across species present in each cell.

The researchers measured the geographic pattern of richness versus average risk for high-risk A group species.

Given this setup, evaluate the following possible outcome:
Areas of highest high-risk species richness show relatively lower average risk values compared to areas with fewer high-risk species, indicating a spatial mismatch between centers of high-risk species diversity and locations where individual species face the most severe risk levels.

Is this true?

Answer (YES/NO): YES